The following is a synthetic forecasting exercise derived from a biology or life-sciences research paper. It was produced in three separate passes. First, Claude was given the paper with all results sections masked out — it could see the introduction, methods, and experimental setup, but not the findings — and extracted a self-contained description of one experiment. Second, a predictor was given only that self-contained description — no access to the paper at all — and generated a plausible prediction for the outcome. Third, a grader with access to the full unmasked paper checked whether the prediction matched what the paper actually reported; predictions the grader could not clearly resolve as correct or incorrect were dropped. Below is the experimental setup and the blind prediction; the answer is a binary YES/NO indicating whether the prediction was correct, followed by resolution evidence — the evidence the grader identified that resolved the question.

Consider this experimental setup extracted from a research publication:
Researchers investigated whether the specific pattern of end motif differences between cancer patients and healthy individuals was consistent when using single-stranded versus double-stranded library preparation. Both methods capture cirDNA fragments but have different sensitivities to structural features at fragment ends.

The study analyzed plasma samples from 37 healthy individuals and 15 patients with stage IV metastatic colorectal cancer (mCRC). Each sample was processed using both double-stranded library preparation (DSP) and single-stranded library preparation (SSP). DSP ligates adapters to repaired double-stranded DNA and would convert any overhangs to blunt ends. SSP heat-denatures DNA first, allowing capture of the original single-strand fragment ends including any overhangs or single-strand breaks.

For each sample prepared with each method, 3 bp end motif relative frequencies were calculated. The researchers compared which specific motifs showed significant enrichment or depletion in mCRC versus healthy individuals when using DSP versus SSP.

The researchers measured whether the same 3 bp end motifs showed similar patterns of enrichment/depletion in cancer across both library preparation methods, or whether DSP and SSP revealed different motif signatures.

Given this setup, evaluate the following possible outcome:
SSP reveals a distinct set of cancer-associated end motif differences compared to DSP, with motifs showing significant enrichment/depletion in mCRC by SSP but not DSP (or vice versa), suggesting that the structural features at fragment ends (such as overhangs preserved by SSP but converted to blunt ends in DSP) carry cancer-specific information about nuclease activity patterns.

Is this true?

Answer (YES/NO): NO